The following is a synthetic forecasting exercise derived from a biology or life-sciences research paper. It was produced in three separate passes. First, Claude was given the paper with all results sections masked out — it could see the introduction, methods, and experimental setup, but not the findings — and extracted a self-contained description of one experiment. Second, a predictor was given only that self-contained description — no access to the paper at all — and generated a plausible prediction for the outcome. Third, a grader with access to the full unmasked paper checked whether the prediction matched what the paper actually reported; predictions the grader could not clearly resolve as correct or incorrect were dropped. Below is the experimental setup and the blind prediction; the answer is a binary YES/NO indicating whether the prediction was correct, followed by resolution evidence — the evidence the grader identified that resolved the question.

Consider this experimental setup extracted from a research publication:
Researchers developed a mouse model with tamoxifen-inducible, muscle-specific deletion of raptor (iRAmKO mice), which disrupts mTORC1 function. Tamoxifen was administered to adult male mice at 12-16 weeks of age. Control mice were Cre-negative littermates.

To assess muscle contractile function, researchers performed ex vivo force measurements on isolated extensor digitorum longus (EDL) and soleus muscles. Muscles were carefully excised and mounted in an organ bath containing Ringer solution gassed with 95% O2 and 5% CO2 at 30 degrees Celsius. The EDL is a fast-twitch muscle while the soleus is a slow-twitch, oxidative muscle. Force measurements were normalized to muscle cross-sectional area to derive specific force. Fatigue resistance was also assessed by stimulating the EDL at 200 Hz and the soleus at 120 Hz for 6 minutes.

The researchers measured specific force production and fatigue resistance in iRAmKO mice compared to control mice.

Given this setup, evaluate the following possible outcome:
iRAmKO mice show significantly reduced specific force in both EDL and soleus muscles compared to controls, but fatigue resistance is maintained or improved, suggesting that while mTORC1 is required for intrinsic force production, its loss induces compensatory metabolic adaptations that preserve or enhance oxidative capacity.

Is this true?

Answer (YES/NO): NO